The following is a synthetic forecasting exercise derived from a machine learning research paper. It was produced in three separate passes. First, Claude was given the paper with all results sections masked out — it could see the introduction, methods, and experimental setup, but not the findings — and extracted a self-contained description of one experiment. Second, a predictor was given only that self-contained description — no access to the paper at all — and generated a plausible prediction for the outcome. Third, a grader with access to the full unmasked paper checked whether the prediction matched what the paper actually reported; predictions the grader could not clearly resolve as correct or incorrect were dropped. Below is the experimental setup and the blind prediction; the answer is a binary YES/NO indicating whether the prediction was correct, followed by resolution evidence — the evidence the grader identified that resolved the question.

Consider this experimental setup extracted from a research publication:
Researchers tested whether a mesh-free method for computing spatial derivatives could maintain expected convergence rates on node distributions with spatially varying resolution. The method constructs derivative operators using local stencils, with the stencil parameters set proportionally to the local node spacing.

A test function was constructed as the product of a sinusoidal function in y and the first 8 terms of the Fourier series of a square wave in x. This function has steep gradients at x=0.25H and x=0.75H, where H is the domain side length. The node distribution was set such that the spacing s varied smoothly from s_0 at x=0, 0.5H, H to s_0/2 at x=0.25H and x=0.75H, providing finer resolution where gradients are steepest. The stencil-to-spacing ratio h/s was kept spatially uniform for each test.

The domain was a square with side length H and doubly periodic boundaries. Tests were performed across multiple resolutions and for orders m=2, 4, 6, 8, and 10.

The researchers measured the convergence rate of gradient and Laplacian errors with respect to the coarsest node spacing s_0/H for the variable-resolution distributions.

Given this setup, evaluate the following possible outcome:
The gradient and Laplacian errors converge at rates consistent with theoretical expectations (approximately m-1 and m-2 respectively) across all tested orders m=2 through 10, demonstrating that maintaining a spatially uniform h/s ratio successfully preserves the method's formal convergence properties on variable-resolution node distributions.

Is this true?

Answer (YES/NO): NO